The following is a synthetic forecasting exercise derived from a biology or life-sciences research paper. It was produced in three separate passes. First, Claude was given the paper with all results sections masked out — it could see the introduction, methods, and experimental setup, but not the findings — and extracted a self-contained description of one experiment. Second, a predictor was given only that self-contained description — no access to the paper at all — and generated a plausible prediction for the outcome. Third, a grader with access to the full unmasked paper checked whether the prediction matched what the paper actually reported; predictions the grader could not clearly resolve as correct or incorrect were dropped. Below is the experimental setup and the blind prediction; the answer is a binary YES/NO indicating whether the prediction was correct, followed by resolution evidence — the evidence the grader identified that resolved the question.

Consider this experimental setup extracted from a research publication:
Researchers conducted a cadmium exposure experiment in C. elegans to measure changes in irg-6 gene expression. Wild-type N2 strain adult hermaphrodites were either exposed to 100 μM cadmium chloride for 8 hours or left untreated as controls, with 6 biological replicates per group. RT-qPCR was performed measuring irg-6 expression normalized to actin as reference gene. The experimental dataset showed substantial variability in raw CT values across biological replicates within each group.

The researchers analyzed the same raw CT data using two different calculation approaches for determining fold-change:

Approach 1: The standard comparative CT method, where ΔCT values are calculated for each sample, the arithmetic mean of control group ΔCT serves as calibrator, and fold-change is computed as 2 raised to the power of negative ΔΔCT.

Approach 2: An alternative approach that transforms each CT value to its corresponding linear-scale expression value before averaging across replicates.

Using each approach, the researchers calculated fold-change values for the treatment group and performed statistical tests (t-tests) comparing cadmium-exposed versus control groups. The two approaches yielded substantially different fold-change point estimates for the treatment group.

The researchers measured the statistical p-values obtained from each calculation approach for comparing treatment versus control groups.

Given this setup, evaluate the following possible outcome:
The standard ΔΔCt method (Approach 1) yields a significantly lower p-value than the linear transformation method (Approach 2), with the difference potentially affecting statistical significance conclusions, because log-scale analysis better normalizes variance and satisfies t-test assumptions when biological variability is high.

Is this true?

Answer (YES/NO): NO